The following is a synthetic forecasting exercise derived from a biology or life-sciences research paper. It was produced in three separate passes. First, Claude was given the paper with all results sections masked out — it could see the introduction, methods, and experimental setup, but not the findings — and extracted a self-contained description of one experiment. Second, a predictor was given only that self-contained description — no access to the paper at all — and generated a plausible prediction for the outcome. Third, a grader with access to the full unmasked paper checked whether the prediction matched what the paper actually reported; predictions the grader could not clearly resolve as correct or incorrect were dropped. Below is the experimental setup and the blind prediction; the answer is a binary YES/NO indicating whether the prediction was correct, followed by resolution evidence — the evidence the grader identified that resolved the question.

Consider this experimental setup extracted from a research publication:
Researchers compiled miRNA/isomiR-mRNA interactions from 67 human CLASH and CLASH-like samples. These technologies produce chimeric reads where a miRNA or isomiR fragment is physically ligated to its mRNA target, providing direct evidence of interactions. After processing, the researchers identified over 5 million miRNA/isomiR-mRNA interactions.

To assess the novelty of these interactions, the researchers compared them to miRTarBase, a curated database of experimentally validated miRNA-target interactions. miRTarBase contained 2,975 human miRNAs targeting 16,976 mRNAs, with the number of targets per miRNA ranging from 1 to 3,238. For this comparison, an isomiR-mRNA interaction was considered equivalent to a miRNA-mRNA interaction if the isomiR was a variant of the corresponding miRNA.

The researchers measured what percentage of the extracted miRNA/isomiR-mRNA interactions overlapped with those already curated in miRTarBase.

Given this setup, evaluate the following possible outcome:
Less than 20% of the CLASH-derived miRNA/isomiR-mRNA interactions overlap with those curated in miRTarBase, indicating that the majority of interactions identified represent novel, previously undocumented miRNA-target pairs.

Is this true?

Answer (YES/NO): YES